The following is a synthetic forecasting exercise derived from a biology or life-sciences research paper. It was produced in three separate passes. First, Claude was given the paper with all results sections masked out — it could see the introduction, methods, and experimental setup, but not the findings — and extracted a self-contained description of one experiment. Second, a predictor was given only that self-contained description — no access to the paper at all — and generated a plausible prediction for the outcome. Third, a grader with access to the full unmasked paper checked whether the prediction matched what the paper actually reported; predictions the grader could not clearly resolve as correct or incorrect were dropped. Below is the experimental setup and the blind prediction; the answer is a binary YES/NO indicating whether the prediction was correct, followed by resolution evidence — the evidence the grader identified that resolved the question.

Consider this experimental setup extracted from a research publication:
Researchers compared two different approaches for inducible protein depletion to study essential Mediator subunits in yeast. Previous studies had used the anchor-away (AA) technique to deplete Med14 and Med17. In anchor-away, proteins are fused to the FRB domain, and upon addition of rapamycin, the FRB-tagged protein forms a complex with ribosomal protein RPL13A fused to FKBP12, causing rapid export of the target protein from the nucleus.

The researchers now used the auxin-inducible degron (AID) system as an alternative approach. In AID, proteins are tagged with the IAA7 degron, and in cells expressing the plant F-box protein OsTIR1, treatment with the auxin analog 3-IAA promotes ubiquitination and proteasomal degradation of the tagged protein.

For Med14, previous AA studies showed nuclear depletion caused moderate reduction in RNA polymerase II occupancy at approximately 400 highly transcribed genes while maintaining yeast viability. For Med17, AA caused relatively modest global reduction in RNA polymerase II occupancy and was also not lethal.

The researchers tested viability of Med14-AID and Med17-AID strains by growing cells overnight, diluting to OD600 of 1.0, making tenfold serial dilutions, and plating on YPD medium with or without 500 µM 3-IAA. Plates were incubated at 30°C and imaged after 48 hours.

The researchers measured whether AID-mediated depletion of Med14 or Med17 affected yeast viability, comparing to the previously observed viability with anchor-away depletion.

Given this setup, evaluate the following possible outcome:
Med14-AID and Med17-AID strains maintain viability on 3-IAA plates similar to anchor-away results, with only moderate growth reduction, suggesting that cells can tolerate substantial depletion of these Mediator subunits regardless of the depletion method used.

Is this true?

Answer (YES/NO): NO